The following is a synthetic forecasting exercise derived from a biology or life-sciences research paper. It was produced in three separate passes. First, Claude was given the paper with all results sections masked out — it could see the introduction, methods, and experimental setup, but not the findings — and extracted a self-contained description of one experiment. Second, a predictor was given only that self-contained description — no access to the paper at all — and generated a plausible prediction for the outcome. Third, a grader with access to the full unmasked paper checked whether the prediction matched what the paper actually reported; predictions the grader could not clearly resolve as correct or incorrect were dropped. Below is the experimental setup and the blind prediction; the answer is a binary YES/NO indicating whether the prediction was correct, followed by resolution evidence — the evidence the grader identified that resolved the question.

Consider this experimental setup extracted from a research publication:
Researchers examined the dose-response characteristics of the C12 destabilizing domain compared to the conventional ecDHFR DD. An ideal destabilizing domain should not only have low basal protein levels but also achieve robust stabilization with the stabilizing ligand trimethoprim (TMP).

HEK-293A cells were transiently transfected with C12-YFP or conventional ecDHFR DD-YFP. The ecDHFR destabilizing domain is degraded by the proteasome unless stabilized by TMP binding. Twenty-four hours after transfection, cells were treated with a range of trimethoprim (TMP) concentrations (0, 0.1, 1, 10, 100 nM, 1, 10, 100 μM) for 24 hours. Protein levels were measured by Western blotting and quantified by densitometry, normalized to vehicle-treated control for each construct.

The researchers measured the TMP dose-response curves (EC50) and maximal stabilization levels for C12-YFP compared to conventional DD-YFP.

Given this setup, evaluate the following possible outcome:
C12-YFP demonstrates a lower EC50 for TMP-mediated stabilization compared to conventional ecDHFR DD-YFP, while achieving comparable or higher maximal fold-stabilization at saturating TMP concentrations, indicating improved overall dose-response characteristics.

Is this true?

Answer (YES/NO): NO